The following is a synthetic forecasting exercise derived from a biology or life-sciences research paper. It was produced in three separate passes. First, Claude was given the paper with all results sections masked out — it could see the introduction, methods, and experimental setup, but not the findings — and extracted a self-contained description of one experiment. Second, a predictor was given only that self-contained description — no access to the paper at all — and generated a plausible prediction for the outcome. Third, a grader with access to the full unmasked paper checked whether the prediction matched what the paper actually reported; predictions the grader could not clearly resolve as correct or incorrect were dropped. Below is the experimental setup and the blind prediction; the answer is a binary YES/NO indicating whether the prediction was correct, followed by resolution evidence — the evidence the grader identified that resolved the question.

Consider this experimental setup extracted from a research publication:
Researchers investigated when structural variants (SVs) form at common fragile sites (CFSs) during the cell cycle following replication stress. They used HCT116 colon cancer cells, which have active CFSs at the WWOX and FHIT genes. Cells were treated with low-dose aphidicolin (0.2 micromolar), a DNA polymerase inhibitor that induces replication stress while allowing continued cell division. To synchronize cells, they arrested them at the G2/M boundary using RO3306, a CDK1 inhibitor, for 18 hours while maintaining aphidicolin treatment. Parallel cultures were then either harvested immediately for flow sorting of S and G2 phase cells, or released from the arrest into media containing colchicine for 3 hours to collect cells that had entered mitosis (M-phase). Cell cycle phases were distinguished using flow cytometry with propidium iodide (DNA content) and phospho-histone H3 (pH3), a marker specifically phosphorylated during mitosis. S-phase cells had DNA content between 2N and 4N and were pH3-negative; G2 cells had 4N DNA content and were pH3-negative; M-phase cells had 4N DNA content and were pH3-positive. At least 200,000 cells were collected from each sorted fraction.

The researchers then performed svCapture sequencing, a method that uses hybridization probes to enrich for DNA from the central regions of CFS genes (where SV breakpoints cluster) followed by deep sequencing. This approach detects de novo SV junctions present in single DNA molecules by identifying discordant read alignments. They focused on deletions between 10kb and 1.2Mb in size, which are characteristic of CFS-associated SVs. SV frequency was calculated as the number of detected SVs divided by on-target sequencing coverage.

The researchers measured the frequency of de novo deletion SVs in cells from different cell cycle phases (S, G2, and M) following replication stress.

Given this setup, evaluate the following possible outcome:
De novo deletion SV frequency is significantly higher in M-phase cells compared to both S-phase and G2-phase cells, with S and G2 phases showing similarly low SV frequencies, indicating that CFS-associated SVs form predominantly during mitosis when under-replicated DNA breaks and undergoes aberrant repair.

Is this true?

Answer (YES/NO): YES